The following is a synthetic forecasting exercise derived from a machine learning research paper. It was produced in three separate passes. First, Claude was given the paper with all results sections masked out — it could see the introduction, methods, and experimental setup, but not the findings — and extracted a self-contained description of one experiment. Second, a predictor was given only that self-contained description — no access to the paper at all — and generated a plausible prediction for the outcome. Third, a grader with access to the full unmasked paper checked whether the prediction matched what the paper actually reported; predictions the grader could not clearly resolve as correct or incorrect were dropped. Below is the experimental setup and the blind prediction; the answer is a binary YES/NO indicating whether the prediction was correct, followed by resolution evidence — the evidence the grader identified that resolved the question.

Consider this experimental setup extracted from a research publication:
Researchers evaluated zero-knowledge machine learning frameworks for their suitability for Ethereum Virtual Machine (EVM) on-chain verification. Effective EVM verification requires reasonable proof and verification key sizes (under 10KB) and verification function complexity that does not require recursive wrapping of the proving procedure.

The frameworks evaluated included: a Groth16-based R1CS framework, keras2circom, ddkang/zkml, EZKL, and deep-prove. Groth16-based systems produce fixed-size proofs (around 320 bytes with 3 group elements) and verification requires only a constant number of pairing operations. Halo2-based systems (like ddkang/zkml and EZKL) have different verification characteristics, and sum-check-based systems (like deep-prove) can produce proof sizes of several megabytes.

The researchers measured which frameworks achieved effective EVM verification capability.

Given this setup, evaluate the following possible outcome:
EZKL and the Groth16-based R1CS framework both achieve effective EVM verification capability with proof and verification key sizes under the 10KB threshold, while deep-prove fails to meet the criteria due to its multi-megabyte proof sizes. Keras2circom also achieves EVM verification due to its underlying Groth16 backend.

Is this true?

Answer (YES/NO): NO